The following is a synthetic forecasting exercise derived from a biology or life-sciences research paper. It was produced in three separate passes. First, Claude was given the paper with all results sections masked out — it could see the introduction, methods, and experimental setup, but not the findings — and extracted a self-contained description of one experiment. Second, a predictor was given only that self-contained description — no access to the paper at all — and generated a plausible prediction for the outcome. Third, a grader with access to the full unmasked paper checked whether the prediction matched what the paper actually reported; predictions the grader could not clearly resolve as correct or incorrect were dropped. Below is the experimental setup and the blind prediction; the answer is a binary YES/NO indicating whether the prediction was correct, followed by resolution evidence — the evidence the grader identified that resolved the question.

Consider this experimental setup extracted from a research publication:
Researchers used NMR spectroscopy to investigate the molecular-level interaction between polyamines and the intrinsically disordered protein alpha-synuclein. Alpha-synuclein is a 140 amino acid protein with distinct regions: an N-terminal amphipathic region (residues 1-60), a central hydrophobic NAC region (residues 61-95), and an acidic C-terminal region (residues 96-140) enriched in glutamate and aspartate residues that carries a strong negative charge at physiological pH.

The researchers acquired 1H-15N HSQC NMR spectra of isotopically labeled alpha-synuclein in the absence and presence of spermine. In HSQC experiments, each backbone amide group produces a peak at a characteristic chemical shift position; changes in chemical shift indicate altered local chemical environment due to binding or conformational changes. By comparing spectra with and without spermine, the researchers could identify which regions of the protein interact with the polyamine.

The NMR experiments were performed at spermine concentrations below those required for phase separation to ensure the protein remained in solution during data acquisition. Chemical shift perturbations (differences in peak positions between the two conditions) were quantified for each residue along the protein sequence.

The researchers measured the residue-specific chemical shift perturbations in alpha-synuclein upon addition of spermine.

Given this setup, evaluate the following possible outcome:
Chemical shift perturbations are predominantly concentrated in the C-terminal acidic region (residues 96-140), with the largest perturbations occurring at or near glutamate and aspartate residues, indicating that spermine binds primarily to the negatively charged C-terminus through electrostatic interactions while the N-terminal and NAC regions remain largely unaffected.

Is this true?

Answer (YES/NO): YES